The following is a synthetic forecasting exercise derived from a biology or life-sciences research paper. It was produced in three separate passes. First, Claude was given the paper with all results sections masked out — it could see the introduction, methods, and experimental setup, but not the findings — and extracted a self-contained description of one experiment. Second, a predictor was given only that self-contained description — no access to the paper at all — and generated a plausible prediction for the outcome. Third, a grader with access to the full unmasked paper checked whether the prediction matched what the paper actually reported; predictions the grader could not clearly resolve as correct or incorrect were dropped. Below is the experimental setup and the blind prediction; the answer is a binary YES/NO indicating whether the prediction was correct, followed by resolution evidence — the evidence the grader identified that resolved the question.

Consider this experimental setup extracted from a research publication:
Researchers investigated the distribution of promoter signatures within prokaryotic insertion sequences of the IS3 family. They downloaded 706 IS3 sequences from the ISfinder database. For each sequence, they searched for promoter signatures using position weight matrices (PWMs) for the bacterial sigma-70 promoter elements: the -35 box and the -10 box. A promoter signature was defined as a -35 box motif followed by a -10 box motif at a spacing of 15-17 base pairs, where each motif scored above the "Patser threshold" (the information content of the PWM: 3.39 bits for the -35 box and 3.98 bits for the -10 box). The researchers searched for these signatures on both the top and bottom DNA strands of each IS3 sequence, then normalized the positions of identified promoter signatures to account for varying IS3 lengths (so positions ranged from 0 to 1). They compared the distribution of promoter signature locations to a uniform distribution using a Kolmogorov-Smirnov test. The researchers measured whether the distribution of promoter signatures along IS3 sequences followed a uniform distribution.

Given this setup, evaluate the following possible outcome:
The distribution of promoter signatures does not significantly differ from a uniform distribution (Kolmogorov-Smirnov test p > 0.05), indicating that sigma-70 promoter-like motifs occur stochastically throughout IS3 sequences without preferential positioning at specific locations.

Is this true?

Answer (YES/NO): NO